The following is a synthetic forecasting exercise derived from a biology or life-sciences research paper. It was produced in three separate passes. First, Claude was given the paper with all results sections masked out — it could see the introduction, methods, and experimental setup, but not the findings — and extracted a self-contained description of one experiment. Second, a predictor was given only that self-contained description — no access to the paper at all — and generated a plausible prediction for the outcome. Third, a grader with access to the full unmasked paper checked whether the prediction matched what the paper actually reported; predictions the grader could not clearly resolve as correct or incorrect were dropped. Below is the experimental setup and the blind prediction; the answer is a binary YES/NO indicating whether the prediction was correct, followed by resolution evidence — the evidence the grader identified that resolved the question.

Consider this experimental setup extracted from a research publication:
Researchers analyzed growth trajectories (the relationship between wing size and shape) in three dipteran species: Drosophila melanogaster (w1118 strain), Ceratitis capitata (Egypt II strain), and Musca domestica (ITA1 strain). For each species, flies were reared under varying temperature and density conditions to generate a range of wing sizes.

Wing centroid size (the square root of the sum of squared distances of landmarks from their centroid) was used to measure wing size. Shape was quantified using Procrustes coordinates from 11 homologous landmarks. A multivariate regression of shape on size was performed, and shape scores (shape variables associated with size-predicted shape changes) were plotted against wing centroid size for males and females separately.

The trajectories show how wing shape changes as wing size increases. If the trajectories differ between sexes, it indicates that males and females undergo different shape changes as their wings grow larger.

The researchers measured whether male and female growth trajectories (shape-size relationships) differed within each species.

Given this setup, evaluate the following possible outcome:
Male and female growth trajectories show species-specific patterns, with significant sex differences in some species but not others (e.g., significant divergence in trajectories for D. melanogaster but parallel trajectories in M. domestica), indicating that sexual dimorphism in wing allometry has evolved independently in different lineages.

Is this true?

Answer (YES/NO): NO